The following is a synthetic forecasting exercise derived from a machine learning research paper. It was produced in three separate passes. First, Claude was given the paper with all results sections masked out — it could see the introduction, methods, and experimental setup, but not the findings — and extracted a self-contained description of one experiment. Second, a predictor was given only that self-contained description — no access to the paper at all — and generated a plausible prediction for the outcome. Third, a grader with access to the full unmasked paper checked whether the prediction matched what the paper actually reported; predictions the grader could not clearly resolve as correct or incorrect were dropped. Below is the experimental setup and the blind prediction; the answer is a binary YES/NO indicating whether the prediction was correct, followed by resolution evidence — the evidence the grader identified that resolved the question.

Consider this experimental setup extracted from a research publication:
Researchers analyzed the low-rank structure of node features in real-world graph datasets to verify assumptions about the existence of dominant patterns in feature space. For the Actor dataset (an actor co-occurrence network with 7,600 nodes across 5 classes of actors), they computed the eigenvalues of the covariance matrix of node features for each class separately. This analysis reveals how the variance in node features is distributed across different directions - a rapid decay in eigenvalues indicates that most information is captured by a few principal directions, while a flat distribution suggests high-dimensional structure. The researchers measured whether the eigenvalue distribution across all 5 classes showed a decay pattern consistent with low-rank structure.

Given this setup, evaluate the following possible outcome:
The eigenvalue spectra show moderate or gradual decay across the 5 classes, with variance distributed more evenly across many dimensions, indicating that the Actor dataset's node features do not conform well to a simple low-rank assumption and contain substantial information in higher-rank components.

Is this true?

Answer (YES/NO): NO